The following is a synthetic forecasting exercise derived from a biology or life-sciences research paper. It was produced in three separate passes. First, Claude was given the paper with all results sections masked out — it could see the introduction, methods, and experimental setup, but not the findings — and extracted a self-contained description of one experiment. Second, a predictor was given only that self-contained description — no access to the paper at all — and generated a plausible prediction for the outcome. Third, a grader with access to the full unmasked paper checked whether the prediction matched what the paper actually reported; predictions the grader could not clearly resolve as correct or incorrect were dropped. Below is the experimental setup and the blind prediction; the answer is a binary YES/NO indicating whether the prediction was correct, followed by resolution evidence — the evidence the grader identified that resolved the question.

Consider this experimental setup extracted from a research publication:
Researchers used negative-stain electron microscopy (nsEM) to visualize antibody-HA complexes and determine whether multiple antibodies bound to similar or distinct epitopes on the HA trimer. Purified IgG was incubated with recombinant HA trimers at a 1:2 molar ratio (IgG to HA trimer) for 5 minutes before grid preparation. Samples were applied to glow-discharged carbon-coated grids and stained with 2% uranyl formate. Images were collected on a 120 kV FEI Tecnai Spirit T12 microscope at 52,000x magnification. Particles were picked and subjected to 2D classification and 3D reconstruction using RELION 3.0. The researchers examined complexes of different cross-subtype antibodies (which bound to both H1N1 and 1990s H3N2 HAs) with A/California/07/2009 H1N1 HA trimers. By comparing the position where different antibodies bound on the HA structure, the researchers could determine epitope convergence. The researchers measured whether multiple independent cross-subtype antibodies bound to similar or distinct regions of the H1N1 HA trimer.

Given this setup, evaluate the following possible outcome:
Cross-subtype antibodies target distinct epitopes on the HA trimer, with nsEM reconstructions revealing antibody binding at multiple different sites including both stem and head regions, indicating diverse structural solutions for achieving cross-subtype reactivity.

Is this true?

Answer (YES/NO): NO